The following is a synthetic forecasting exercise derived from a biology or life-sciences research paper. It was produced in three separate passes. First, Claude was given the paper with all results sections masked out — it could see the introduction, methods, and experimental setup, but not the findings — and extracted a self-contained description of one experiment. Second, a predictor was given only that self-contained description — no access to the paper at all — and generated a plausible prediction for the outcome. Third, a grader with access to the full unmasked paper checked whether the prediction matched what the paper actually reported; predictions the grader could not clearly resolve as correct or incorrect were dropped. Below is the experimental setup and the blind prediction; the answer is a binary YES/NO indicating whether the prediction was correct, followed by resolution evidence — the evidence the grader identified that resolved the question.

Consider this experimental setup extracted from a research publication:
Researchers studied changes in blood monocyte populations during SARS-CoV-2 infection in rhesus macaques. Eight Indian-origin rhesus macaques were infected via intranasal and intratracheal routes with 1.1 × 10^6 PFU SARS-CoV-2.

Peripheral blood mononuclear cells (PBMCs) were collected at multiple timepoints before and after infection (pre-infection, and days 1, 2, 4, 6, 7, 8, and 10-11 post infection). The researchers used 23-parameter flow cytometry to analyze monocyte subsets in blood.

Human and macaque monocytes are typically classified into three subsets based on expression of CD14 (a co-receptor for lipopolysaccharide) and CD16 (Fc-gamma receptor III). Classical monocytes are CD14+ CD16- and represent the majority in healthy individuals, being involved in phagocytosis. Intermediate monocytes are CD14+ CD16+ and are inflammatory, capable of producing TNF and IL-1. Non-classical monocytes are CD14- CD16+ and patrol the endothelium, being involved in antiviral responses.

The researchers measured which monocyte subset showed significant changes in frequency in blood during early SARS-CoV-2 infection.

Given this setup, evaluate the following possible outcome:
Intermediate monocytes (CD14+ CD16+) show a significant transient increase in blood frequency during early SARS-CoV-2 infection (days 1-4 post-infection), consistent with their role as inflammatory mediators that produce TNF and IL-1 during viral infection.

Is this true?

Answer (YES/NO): YES